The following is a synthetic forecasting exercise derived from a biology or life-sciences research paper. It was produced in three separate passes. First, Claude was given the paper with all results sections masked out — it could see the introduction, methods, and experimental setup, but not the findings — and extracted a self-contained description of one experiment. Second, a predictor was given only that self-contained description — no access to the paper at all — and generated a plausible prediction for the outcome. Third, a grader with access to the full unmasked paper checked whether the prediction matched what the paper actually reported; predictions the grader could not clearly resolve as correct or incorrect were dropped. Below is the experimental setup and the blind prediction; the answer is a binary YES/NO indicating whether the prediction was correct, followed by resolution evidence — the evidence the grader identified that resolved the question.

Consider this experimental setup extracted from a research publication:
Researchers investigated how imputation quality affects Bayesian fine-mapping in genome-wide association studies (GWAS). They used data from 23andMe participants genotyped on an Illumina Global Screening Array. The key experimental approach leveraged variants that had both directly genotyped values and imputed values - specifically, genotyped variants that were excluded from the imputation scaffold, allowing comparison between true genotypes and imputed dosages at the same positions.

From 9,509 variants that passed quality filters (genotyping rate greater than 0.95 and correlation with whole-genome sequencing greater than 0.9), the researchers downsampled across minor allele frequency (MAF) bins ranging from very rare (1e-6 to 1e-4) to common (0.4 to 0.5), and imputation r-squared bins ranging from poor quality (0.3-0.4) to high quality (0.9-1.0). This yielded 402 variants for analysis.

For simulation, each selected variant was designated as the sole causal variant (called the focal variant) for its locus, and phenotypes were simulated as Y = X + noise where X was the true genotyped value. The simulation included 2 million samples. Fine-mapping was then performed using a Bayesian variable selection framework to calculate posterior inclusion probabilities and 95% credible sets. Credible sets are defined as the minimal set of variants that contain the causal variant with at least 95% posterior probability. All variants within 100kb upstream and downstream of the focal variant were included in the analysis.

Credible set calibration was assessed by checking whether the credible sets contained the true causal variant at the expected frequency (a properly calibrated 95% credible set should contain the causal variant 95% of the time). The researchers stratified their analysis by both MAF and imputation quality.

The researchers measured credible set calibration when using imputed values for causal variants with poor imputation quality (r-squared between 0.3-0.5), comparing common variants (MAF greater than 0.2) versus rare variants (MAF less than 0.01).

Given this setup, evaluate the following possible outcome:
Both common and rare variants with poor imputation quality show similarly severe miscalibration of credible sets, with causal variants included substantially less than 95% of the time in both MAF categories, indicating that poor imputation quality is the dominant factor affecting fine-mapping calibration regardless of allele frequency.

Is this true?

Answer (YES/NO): NO